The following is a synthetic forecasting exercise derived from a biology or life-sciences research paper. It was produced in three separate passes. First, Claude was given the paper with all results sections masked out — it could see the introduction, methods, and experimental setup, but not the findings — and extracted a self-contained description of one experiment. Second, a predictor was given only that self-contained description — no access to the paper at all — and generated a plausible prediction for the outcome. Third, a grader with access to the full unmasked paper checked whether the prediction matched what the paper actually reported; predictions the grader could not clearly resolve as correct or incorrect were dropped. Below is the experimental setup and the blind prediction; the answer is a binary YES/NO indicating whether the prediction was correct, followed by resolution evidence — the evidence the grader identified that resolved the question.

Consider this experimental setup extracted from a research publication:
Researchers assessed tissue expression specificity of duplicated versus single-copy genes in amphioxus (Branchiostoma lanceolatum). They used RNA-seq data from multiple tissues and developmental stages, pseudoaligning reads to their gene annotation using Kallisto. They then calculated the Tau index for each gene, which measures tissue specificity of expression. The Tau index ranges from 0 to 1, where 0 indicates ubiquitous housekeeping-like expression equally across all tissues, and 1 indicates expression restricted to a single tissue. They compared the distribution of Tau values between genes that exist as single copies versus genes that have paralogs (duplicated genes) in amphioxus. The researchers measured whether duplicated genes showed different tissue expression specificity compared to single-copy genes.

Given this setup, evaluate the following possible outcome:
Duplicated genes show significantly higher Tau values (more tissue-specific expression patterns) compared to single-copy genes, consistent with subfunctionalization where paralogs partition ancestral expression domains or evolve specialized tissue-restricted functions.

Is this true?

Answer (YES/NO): YES